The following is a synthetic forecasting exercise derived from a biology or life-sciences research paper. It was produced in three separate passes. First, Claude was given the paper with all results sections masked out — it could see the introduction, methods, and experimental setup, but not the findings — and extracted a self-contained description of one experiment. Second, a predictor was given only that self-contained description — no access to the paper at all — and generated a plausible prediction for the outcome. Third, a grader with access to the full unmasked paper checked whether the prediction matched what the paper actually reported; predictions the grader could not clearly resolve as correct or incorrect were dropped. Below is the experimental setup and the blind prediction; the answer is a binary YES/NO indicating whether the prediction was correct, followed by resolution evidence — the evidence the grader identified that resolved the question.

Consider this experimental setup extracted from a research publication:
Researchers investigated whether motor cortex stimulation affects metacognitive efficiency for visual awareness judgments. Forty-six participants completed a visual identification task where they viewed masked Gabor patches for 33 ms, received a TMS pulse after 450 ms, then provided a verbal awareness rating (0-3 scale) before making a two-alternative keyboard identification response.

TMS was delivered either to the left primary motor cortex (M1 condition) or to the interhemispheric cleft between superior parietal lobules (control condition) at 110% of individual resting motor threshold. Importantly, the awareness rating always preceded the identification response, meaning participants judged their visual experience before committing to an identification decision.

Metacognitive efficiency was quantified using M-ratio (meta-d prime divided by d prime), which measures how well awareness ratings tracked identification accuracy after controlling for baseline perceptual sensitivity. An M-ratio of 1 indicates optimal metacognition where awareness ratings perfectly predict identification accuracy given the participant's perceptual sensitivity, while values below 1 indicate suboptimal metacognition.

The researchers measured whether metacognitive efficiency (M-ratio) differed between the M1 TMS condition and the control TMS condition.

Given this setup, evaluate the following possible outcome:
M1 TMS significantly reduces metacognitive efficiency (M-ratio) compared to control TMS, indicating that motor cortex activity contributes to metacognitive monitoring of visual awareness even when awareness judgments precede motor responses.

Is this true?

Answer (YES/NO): NO